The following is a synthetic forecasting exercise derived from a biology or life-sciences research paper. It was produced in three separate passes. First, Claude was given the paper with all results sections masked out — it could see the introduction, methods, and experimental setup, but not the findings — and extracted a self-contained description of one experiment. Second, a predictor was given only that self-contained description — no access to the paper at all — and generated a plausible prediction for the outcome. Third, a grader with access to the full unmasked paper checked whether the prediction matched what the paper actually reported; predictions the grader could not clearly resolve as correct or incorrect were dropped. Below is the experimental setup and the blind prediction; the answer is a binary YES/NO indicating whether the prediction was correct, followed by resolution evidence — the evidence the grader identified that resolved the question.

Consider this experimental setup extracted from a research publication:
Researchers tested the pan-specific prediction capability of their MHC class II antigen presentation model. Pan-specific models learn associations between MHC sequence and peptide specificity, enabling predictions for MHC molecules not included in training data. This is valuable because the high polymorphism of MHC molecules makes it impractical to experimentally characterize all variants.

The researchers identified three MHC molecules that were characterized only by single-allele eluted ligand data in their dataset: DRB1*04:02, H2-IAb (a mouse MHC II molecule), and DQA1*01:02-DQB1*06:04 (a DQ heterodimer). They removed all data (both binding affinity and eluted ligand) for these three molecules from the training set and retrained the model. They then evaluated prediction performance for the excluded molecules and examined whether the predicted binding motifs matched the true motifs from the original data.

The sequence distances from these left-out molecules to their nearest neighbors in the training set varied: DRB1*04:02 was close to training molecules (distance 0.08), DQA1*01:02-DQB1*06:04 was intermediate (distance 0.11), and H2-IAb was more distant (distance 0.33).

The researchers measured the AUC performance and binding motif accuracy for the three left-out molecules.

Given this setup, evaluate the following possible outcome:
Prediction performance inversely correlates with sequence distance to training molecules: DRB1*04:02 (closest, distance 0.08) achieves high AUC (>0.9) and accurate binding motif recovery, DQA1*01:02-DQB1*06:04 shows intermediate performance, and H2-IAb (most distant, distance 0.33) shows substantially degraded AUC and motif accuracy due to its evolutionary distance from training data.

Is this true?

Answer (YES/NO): NO